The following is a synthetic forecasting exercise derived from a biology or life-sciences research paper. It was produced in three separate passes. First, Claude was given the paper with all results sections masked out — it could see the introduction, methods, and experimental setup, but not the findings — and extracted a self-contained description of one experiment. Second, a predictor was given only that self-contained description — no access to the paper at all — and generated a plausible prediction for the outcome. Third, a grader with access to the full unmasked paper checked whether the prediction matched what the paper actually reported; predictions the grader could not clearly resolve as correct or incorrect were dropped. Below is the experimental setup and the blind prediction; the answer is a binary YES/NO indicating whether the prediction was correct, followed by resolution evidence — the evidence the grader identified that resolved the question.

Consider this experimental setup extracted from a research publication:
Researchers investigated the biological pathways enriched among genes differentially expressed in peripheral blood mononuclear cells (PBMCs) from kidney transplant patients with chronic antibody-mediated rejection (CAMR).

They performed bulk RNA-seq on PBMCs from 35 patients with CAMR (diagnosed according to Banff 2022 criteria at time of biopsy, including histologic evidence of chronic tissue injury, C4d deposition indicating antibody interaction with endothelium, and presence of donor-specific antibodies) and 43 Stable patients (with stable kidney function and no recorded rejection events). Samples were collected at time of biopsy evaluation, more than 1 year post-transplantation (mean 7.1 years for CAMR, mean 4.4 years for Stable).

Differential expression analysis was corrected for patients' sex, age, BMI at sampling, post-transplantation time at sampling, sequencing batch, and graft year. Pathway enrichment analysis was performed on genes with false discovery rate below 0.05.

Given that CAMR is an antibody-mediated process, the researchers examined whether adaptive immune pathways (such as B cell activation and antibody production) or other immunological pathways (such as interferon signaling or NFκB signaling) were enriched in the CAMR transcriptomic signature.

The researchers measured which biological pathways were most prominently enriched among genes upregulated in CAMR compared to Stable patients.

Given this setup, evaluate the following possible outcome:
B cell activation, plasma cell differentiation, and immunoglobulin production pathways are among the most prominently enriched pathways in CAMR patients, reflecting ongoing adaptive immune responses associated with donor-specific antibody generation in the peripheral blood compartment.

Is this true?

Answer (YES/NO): NO